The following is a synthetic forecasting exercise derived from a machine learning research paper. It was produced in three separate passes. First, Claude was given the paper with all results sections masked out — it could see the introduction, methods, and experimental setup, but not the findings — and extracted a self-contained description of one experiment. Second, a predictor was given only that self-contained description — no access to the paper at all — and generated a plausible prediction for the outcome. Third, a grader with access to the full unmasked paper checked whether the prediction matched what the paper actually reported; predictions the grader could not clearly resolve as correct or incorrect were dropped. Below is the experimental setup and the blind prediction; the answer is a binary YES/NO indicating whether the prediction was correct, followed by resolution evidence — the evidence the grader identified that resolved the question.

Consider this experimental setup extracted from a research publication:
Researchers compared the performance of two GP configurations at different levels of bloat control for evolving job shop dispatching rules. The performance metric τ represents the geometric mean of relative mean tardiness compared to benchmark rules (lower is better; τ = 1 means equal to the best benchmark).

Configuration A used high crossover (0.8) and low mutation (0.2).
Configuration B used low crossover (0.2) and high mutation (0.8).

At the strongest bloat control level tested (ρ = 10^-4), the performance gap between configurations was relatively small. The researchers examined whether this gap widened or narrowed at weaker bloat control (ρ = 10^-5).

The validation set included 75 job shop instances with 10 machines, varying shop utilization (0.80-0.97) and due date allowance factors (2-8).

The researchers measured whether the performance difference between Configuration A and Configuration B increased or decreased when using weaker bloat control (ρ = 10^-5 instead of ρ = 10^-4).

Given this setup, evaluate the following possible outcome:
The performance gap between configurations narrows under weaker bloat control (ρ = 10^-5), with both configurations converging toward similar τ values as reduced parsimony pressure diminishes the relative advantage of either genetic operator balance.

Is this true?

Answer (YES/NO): NO